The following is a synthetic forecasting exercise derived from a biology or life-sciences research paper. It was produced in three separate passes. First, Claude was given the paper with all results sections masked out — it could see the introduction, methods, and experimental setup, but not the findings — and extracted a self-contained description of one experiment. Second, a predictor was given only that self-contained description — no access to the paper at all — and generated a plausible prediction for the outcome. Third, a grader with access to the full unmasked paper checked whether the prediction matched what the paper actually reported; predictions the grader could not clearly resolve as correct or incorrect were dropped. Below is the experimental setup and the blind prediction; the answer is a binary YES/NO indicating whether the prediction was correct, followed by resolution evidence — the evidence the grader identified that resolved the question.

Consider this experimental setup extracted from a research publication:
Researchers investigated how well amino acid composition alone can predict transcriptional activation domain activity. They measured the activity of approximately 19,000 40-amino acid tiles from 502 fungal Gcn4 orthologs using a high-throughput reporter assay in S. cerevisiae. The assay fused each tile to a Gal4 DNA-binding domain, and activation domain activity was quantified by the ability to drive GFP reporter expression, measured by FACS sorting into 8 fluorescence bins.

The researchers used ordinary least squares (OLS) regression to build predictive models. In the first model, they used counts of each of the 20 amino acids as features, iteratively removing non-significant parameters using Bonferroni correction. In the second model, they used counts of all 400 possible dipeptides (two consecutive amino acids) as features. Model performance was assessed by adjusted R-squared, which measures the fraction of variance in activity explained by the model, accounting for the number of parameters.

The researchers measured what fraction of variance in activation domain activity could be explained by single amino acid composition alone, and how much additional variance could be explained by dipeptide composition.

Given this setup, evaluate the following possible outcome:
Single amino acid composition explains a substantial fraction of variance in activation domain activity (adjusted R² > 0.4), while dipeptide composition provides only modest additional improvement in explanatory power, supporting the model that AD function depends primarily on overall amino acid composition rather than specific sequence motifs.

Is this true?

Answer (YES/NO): YES